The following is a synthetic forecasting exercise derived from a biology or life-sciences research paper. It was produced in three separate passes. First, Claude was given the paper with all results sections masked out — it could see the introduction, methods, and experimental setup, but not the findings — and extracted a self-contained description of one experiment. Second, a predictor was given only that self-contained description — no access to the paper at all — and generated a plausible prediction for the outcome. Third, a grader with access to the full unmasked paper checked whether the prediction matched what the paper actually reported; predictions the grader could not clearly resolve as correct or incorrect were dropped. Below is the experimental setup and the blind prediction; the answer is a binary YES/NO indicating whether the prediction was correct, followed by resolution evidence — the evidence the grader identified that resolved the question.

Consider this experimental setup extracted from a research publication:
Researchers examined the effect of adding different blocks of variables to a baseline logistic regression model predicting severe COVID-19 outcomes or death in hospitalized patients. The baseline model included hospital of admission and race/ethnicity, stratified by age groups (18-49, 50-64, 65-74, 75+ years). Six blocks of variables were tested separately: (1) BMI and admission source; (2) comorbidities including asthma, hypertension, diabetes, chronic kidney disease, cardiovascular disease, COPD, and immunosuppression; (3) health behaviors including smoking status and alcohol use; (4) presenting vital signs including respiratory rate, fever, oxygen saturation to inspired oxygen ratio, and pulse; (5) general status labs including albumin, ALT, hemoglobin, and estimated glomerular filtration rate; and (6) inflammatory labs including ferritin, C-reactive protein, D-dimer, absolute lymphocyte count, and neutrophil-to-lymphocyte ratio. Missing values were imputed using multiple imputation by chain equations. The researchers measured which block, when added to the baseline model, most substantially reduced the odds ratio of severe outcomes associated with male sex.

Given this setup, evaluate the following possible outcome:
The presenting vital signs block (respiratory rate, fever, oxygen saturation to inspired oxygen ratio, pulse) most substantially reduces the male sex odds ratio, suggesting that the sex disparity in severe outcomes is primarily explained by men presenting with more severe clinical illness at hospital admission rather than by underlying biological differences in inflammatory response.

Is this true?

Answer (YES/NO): NO